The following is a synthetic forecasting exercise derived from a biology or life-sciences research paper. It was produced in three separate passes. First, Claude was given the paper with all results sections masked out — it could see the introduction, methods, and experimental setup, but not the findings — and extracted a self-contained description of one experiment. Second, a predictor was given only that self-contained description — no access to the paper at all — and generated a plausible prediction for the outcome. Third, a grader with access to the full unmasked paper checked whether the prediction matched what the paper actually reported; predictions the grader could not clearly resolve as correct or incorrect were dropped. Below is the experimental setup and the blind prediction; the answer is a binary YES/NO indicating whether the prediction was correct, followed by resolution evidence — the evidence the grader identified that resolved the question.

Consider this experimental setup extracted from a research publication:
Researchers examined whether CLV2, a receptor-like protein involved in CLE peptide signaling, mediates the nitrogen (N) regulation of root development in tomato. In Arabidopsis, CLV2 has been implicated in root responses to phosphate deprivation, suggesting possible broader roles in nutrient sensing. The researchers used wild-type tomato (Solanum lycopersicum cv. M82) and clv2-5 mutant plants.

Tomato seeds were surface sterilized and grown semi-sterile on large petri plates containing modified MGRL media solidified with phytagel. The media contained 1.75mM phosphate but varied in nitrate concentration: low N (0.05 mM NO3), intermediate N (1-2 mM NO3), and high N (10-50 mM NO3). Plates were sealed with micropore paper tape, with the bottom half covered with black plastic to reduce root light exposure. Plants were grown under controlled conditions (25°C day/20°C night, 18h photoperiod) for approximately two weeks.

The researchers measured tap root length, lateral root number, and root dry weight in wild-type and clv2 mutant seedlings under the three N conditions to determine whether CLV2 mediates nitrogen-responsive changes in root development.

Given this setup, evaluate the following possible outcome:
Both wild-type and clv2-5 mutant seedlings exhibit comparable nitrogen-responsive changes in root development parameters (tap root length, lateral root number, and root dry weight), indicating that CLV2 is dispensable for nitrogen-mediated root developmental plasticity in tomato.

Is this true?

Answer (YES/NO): YES